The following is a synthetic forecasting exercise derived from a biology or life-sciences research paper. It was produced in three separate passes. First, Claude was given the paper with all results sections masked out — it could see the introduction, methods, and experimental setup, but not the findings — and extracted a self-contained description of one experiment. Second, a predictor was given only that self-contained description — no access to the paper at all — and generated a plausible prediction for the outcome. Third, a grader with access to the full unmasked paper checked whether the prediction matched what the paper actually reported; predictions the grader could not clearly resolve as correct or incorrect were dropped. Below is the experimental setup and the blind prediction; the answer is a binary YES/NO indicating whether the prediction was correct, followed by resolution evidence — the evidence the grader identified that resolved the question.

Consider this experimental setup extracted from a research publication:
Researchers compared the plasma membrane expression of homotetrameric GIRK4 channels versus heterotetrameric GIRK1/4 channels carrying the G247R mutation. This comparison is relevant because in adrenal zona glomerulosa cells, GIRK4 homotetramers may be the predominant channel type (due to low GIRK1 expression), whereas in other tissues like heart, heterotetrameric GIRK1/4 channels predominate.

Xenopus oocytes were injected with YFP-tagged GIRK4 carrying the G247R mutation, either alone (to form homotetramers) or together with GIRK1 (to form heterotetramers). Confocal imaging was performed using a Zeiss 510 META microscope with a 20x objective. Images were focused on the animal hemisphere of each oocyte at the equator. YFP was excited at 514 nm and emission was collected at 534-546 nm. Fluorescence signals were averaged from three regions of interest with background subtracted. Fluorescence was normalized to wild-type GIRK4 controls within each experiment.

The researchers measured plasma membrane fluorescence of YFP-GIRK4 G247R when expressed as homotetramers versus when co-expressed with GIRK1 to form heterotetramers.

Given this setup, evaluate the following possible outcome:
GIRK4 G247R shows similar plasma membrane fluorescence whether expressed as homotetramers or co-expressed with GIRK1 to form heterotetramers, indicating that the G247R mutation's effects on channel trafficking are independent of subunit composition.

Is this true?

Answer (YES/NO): NO